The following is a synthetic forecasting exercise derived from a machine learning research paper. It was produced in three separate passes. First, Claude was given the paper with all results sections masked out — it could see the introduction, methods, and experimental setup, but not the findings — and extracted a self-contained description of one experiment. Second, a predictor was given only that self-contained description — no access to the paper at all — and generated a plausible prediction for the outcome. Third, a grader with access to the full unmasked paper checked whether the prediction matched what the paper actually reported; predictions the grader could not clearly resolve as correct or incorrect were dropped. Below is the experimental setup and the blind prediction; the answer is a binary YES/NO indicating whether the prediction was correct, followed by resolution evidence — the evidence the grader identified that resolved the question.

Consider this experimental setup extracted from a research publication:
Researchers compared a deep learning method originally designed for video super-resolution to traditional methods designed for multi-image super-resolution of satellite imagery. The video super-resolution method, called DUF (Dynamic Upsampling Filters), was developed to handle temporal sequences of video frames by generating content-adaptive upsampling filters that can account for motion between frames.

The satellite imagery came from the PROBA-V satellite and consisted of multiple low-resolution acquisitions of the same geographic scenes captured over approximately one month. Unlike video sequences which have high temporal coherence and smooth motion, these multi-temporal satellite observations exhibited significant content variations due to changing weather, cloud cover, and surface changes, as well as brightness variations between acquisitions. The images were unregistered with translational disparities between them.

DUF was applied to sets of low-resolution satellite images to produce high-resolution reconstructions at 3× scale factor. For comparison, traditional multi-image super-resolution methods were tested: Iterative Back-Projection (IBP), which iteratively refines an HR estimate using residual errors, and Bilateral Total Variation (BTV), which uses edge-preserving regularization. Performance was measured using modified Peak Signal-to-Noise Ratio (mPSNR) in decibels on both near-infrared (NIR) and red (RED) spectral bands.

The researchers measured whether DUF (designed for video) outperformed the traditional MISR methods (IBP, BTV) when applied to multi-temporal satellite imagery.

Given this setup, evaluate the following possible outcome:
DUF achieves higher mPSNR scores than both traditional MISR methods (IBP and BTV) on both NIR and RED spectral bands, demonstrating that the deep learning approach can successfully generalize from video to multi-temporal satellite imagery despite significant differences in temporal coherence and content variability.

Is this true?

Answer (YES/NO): YES